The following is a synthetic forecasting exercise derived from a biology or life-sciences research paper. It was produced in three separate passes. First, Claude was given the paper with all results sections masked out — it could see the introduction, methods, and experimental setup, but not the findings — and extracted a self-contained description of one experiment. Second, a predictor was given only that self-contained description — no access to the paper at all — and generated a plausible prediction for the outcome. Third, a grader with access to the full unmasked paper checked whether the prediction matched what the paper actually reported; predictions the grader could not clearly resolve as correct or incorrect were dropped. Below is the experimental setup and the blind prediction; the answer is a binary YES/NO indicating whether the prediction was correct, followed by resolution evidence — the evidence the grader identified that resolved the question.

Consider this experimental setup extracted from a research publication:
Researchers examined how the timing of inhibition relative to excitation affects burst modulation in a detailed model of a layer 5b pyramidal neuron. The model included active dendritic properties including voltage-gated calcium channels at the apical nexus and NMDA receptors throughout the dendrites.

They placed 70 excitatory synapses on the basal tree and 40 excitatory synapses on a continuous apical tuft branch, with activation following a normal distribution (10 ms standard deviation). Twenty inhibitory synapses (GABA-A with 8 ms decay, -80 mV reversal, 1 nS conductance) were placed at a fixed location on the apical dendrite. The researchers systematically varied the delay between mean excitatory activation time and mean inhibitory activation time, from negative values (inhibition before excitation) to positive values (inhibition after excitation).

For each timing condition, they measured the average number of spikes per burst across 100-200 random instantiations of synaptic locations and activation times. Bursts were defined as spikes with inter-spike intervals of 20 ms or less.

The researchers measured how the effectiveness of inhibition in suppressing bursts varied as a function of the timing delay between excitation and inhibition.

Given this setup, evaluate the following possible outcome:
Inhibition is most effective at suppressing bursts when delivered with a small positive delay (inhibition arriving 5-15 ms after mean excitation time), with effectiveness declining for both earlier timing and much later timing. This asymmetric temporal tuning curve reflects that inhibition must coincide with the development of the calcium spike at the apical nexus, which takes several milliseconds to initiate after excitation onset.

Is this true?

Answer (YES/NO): NO